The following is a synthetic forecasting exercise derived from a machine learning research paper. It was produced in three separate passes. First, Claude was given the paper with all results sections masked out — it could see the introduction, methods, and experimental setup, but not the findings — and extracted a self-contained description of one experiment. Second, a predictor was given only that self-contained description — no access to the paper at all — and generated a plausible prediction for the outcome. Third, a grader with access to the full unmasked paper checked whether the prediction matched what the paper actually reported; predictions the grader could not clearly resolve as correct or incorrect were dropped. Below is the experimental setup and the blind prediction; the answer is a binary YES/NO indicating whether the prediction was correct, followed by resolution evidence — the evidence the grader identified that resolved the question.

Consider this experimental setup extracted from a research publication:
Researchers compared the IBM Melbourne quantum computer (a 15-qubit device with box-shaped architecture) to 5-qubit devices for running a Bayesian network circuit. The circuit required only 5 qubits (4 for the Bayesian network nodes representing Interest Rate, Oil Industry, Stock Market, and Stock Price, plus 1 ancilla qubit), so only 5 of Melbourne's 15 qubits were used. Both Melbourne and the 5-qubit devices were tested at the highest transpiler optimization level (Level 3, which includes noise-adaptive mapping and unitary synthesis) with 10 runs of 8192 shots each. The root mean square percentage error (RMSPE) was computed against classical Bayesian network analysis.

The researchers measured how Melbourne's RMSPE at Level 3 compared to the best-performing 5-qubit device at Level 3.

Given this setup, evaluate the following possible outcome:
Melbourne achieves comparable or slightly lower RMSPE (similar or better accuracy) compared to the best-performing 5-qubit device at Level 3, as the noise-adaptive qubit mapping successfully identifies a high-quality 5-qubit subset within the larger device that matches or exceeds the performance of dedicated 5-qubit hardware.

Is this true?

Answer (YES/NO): NO